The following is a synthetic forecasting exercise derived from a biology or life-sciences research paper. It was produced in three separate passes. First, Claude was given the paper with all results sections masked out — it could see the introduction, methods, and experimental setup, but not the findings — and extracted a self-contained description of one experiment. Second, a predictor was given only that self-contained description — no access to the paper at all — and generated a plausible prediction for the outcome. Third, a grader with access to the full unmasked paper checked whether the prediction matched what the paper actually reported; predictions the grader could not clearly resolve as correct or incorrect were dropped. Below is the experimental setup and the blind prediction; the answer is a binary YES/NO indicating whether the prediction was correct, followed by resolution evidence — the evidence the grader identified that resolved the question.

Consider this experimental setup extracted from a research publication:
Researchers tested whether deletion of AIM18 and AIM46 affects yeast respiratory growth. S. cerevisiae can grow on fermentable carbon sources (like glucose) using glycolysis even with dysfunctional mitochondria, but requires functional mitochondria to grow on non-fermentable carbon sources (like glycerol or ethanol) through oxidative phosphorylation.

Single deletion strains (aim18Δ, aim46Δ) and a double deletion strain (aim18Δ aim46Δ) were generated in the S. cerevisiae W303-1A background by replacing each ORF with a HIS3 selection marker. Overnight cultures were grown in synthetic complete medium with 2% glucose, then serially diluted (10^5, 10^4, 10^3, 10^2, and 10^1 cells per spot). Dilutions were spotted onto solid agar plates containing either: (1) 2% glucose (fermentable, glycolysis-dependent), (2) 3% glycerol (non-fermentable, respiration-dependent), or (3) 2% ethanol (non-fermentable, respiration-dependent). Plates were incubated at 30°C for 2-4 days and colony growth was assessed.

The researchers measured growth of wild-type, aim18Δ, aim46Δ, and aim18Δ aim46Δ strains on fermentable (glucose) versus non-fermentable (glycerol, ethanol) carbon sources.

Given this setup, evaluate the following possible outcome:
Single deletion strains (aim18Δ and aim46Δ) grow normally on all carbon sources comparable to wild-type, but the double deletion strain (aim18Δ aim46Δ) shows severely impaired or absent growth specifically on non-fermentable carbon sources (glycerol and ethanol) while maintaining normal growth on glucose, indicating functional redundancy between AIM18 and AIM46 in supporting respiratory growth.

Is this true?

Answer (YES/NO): NO